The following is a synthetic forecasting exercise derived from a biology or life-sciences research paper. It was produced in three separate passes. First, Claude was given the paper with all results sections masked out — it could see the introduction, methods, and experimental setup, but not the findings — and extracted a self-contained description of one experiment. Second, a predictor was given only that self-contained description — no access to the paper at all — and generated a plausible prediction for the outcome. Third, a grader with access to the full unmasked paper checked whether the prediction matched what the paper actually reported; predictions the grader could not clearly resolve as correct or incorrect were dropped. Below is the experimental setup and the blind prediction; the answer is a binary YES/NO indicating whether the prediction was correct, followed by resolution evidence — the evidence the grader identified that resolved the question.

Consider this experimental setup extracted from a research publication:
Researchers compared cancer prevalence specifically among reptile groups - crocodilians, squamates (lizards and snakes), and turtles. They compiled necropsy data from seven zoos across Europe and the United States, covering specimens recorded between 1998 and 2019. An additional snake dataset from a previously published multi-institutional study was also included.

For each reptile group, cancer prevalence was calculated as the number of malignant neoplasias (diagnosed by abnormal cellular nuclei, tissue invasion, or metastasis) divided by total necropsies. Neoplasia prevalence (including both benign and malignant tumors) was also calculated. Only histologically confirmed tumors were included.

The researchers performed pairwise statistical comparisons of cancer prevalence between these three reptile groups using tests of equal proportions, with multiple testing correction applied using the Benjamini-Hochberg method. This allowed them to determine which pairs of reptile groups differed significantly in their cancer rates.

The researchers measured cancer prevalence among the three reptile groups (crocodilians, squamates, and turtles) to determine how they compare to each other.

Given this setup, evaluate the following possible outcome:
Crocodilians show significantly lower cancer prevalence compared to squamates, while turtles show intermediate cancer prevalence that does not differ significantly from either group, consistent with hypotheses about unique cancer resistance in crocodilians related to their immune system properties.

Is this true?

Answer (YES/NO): NO